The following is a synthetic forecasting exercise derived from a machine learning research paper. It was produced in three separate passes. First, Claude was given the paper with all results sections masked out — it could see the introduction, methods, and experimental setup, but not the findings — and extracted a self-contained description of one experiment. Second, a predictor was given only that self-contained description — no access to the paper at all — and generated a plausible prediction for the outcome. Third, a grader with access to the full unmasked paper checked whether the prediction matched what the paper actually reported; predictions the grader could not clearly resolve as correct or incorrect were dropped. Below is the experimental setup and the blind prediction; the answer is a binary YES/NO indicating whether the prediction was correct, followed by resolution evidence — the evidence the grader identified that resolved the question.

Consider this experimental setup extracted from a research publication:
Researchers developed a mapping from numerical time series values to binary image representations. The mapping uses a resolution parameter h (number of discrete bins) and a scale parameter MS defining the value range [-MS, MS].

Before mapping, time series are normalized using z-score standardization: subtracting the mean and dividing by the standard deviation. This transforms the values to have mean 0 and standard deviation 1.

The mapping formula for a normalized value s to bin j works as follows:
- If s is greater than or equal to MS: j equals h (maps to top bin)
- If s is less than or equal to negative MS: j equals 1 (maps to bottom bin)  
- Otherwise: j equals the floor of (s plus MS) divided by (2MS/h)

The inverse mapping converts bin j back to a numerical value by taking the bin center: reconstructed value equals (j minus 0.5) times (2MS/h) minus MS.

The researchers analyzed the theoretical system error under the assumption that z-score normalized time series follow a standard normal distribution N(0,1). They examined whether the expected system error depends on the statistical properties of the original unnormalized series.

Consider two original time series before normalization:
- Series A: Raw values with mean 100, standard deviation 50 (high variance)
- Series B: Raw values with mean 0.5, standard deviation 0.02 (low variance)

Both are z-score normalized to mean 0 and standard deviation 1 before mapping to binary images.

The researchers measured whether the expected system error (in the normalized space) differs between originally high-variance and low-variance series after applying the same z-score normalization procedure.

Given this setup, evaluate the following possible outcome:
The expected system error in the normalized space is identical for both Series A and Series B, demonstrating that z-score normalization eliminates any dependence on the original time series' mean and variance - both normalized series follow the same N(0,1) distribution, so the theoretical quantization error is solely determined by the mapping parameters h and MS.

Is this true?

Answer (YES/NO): YES